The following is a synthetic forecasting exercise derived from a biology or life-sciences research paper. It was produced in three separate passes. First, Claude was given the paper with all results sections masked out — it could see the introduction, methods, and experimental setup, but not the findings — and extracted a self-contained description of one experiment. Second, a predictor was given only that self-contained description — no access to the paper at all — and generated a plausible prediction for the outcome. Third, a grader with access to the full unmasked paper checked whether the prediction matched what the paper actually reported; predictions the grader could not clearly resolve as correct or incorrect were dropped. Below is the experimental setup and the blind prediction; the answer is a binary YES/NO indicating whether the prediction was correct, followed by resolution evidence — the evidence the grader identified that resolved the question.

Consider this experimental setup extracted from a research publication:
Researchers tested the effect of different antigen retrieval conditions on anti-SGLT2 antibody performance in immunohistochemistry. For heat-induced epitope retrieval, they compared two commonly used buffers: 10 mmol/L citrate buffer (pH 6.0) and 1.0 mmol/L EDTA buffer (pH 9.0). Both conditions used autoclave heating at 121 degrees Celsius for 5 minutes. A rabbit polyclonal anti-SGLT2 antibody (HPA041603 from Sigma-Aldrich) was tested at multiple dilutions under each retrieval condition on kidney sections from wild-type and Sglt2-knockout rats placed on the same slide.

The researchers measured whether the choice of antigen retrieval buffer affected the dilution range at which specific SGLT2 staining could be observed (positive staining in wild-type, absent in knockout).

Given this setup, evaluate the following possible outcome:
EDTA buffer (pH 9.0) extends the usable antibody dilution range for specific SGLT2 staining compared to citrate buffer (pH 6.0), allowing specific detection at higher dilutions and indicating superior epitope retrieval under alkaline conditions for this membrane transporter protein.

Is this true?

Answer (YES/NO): YES